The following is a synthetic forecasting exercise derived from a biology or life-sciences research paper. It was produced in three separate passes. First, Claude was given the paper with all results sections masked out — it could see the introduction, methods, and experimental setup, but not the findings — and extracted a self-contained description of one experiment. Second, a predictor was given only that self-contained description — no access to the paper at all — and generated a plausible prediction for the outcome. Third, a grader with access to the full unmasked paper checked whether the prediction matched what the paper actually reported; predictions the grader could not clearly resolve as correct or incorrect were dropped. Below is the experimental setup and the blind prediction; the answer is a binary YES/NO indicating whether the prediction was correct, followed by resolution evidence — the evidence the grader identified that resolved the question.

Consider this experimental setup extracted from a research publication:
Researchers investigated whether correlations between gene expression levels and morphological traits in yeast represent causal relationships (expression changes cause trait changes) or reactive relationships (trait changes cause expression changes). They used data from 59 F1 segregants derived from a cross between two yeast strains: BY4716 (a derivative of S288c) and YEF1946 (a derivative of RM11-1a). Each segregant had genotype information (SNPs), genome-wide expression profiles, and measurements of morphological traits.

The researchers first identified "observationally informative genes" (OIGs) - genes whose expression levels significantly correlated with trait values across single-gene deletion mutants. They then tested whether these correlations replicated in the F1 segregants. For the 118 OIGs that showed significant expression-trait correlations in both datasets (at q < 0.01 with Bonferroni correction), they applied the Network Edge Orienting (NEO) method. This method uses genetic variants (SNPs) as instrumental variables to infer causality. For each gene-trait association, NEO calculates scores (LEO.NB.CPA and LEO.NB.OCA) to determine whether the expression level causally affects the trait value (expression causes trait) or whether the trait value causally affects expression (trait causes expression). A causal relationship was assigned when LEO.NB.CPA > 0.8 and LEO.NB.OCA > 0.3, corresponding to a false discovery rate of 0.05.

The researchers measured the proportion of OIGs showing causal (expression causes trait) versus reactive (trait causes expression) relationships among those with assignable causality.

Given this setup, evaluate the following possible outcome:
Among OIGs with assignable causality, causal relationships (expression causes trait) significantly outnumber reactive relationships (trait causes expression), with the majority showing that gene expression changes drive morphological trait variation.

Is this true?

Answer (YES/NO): NO